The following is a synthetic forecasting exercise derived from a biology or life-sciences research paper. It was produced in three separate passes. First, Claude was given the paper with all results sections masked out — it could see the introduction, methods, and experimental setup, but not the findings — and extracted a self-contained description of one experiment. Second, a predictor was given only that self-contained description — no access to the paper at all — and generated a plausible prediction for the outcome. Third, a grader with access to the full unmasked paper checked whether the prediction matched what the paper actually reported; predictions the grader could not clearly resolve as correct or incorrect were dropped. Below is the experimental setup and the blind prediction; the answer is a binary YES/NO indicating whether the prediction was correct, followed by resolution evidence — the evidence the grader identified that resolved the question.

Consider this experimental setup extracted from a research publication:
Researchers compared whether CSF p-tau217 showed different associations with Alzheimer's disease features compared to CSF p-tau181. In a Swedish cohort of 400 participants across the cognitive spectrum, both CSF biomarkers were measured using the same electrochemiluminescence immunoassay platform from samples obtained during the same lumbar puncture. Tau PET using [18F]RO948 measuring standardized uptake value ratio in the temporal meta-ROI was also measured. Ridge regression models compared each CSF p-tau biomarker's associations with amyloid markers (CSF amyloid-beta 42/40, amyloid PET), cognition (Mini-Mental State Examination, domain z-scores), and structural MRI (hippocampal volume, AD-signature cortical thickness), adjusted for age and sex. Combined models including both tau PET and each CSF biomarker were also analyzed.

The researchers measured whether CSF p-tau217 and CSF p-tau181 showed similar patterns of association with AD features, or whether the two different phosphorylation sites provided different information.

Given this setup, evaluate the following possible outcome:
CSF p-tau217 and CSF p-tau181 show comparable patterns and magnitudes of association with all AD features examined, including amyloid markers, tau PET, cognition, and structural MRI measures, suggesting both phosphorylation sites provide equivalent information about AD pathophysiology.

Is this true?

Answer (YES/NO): NO